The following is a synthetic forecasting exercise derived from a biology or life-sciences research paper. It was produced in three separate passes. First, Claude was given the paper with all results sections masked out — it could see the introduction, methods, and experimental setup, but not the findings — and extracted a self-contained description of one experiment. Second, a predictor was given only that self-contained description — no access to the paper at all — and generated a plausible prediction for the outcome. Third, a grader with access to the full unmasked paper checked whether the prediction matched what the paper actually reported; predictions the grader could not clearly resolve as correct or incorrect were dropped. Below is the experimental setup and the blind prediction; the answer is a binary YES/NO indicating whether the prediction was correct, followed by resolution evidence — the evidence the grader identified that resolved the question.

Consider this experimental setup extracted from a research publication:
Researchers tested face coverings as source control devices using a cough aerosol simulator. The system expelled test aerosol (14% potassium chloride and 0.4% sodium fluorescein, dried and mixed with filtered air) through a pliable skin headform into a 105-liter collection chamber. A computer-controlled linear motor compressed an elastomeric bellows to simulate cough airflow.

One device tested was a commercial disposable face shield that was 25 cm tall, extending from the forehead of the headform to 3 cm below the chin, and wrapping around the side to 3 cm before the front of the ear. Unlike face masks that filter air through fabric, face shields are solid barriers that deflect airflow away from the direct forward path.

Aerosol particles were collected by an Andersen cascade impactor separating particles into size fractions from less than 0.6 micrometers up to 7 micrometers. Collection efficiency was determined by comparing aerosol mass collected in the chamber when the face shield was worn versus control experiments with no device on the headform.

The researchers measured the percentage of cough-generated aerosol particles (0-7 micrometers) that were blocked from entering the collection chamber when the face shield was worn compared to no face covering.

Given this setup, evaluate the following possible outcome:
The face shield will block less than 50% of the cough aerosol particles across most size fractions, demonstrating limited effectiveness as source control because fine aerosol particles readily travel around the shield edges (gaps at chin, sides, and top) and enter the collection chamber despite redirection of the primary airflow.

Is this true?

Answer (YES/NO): YES